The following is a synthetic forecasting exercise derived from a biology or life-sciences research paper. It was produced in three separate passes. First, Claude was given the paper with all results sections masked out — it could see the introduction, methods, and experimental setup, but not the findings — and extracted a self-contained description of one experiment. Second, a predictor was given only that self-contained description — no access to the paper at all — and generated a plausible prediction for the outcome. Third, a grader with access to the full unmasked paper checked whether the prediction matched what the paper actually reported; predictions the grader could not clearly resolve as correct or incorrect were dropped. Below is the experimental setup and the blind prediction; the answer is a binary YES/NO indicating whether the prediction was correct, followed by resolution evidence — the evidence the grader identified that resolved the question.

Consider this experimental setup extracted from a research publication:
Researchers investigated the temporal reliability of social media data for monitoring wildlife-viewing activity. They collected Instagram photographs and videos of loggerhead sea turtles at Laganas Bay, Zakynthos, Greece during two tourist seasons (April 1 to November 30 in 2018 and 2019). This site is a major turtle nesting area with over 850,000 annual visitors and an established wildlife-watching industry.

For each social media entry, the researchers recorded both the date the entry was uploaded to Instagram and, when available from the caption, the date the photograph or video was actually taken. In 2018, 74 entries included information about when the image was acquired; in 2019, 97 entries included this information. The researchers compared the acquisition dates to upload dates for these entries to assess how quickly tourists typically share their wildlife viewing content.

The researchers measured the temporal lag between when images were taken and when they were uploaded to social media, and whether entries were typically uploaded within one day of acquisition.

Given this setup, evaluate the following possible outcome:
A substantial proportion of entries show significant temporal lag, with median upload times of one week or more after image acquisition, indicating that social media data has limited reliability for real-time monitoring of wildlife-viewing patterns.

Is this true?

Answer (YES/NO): NO